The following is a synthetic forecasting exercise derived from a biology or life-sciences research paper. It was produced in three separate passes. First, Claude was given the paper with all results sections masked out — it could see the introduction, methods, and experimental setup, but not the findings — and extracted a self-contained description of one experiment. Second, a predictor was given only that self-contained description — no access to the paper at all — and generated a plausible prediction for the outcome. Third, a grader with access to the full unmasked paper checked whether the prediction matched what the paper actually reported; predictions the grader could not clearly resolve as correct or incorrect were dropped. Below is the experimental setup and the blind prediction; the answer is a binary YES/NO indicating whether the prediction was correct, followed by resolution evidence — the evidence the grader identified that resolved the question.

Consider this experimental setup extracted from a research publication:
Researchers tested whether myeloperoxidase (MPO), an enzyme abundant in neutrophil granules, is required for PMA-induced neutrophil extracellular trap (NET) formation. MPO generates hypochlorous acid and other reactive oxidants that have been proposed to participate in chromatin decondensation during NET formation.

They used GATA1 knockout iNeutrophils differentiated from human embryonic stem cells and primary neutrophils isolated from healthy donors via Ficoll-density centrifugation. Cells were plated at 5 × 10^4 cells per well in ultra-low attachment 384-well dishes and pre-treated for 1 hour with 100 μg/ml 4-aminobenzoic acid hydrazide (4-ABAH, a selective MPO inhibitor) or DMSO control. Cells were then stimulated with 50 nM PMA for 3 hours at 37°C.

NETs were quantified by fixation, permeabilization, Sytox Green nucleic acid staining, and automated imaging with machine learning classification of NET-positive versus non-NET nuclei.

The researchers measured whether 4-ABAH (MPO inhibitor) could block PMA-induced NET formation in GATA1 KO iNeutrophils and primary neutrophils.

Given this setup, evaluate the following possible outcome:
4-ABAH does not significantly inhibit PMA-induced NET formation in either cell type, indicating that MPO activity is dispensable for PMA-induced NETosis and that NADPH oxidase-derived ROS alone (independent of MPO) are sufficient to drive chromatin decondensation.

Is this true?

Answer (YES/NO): NO